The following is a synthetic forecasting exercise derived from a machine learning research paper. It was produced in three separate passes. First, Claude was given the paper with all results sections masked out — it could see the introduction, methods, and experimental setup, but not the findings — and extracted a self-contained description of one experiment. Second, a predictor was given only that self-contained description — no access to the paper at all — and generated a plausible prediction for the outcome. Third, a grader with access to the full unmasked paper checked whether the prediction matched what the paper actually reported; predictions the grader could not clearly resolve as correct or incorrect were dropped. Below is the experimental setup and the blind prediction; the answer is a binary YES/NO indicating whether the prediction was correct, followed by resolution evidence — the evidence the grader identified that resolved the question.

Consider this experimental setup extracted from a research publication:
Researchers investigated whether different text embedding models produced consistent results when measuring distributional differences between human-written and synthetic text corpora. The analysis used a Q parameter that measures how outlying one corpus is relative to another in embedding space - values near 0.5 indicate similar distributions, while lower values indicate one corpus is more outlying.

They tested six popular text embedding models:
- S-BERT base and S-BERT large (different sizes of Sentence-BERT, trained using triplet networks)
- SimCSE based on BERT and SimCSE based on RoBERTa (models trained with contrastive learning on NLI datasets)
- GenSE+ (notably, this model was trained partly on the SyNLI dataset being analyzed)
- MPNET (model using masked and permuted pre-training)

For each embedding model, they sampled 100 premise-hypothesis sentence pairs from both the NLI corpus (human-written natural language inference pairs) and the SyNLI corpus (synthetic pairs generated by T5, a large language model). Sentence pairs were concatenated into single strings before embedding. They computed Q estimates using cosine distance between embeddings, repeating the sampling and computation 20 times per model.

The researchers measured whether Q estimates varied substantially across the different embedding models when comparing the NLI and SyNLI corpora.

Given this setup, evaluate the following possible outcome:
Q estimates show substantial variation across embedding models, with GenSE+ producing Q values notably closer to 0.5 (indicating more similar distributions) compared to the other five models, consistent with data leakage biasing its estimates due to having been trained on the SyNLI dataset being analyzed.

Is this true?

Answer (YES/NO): NO